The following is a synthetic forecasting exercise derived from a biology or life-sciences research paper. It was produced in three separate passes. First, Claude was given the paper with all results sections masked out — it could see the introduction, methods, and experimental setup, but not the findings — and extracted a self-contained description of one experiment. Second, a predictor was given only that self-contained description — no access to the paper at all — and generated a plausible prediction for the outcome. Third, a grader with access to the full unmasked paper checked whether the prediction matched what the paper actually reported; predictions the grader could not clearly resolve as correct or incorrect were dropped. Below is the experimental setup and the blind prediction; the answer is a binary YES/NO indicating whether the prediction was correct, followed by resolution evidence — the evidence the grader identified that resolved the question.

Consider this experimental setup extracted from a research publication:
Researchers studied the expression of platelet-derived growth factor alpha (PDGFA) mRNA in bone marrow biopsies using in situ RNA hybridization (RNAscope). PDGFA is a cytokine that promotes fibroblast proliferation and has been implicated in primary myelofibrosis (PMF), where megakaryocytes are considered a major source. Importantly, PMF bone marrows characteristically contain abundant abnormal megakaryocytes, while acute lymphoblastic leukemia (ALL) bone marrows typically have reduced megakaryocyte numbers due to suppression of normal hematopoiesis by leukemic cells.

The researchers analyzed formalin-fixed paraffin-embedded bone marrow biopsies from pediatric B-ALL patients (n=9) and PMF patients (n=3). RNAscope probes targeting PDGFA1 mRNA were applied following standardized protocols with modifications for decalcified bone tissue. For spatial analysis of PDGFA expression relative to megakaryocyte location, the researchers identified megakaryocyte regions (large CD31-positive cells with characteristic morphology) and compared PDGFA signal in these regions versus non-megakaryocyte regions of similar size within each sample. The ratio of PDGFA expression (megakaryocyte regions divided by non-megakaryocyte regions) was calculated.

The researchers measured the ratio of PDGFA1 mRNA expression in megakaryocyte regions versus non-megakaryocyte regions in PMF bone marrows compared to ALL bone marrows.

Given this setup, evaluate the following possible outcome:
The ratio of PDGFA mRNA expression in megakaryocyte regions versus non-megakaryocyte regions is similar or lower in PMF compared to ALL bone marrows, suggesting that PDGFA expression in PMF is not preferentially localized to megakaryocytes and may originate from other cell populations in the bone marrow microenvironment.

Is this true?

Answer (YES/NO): YES